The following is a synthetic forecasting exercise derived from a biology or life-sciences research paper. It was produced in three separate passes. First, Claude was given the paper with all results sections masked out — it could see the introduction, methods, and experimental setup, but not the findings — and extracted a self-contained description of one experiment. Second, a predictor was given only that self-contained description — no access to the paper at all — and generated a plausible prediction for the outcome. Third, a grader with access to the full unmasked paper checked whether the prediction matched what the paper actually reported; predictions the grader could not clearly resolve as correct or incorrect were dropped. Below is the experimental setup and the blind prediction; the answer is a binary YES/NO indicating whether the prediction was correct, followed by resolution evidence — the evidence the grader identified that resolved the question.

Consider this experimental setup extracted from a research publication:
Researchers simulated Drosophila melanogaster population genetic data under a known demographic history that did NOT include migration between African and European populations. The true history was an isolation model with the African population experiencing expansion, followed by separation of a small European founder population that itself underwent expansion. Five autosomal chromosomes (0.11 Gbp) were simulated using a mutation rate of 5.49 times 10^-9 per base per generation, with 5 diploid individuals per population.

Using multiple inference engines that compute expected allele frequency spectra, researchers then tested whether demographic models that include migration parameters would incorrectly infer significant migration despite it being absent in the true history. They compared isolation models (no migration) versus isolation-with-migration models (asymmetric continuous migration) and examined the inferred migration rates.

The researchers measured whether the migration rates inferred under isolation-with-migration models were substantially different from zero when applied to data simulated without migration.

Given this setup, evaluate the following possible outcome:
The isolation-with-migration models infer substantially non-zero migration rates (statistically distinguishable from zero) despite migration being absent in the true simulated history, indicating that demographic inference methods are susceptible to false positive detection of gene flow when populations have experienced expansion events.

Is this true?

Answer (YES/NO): NO